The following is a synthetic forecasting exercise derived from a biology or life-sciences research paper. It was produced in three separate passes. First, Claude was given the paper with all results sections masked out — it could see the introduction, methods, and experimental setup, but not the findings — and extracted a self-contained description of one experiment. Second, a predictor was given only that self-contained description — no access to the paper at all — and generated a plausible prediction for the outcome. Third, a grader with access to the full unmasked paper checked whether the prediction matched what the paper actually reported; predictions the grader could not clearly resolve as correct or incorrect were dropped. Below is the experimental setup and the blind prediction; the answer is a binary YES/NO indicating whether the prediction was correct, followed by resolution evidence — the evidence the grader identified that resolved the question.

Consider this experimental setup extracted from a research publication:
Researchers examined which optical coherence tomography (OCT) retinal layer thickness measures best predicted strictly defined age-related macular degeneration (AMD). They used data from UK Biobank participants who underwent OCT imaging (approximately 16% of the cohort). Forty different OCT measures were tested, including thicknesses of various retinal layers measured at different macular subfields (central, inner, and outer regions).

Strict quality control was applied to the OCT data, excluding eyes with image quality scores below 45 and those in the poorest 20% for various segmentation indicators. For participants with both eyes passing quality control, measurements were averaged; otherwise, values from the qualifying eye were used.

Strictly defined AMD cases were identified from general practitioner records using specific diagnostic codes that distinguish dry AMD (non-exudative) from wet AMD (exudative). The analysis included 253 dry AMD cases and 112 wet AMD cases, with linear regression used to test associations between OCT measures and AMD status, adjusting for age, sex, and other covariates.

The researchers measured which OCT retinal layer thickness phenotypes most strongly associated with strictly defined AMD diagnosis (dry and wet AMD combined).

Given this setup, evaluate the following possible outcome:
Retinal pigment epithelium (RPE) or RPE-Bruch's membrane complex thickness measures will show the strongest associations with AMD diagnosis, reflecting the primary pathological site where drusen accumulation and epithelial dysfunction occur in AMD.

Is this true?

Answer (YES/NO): NO